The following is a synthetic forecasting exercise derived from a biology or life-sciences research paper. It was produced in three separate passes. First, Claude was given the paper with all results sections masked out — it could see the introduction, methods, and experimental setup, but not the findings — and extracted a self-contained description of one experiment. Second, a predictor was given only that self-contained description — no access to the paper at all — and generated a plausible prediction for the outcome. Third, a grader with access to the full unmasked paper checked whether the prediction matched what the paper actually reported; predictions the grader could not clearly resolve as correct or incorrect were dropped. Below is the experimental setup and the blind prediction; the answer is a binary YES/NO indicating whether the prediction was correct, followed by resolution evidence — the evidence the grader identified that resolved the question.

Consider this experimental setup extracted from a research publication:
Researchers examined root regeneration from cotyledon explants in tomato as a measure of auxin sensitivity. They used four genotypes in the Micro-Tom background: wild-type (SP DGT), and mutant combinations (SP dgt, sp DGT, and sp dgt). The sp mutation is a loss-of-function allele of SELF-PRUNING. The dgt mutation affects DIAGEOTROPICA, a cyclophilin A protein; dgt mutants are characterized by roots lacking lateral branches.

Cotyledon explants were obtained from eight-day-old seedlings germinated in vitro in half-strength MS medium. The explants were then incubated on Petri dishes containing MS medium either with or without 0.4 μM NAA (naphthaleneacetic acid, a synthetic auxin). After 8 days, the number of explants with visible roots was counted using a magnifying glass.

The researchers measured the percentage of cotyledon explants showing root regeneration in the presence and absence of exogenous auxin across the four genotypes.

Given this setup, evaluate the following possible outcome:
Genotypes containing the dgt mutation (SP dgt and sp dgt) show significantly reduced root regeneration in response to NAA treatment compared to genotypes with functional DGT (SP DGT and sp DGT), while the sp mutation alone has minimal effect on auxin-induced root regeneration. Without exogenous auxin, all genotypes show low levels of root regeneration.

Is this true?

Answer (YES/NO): NO